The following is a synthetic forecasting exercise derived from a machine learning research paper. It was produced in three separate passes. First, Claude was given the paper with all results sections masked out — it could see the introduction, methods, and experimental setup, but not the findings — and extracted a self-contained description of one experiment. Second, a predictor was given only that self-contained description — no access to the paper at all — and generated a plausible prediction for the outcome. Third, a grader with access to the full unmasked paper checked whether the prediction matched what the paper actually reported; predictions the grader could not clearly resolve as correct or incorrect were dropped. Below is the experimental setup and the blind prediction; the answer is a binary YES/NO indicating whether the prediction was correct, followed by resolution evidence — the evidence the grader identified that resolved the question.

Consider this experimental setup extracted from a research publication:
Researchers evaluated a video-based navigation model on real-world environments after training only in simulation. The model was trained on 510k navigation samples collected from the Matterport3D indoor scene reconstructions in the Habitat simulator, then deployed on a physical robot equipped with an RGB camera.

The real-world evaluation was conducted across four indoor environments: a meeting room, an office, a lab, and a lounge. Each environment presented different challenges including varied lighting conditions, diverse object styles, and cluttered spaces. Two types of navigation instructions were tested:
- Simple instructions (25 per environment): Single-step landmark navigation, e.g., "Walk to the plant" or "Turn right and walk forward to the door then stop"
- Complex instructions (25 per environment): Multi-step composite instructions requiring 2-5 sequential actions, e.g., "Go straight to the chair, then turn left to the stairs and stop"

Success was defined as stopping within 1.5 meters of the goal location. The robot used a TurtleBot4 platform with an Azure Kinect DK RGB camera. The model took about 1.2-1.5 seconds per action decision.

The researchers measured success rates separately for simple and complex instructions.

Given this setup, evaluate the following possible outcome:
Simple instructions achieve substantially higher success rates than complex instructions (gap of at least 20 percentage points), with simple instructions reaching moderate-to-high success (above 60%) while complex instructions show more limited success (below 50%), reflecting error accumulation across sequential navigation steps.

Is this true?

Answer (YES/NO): YES